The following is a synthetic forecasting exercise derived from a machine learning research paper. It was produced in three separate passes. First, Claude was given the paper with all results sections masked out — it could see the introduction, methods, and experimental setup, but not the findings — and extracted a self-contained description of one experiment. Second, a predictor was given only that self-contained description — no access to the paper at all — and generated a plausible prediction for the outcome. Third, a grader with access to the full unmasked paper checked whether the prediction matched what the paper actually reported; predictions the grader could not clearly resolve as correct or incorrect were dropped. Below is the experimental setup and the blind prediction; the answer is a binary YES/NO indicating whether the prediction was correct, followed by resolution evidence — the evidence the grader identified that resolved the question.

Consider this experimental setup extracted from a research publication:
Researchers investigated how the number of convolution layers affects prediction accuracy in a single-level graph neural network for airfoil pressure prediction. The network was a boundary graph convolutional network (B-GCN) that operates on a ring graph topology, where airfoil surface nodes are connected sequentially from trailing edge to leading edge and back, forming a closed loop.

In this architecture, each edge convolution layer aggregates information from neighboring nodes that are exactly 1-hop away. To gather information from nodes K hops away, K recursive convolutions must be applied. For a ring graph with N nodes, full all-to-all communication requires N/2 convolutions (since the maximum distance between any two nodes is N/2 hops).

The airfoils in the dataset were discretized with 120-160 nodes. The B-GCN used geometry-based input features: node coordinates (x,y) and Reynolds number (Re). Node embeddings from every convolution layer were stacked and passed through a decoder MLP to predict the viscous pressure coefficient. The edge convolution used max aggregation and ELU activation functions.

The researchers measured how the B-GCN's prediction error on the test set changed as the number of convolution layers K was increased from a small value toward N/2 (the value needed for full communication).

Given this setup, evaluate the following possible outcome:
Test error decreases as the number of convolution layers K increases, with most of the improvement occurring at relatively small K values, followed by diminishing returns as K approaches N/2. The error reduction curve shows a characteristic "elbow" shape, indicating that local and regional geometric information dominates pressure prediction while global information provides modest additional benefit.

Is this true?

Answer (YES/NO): NO